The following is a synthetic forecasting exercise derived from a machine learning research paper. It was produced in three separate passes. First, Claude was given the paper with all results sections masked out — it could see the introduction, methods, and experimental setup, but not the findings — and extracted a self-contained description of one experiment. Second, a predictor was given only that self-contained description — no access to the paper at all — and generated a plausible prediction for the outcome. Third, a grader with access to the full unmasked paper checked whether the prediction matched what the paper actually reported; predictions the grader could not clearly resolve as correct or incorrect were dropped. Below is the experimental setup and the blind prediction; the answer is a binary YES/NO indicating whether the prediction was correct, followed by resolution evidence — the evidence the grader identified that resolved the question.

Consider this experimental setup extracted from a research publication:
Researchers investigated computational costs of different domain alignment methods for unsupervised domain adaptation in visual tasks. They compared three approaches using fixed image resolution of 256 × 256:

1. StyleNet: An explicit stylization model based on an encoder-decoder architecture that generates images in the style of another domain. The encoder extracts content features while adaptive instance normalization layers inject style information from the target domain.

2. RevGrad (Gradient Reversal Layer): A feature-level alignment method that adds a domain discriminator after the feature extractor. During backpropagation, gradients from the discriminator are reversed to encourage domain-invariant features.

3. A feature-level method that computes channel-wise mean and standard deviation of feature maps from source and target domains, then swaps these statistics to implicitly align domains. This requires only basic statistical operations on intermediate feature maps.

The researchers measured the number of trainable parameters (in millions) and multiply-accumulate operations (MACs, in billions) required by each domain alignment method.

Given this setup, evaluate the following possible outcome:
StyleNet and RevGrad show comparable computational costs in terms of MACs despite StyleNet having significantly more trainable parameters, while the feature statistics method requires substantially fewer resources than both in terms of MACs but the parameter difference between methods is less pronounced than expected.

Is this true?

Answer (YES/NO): NO